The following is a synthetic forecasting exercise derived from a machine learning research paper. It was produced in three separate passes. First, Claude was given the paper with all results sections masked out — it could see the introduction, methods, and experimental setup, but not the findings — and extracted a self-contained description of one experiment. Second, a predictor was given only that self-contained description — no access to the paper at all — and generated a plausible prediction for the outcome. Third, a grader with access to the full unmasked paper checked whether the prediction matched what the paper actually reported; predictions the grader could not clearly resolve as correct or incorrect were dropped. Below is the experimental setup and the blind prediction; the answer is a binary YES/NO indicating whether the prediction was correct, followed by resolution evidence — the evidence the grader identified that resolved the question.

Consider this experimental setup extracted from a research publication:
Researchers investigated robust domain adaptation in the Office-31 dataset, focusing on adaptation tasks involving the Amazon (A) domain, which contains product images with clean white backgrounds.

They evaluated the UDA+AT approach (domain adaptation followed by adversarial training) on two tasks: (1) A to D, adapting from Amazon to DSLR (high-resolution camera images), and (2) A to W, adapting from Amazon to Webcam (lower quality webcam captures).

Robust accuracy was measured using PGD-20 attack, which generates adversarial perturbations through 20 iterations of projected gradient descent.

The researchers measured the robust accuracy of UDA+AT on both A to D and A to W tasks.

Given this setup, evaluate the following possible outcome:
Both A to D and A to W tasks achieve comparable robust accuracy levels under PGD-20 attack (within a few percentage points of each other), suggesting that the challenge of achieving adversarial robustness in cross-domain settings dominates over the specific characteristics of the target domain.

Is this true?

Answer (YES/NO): NO